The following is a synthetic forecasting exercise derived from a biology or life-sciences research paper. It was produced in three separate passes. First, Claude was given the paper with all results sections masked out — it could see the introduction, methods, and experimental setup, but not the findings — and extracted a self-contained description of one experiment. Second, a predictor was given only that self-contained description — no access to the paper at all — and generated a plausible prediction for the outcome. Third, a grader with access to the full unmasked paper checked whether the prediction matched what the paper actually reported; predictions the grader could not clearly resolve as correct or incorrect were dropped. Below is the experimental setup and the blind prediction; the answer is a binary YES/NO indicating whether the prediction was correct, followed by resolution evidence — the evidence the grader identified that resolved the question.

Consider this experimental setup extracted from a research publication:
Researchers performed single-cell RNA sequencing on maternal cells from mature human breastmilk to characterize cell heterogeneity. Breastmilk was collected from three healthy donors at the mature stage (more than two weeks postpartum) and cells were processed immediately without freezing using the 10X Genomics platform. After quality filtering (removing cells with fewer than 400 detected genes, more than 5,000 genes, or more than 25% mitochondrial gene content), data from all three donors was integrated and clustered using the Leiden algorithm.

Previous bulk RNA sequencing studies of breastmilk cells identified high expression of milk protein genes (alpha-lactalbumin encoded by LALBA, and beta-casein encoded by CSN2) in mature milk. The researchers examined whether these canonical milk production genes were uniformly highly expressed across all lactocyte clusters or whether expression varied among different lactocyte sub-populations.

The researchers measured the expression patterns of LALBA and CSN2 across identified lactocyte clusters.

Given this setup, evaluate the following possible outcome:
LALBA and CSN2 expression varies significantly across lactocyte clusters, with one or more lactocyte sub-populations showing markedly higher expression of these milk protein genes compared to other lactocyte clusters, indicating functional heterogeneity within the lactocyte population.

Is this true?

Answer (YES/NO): YES